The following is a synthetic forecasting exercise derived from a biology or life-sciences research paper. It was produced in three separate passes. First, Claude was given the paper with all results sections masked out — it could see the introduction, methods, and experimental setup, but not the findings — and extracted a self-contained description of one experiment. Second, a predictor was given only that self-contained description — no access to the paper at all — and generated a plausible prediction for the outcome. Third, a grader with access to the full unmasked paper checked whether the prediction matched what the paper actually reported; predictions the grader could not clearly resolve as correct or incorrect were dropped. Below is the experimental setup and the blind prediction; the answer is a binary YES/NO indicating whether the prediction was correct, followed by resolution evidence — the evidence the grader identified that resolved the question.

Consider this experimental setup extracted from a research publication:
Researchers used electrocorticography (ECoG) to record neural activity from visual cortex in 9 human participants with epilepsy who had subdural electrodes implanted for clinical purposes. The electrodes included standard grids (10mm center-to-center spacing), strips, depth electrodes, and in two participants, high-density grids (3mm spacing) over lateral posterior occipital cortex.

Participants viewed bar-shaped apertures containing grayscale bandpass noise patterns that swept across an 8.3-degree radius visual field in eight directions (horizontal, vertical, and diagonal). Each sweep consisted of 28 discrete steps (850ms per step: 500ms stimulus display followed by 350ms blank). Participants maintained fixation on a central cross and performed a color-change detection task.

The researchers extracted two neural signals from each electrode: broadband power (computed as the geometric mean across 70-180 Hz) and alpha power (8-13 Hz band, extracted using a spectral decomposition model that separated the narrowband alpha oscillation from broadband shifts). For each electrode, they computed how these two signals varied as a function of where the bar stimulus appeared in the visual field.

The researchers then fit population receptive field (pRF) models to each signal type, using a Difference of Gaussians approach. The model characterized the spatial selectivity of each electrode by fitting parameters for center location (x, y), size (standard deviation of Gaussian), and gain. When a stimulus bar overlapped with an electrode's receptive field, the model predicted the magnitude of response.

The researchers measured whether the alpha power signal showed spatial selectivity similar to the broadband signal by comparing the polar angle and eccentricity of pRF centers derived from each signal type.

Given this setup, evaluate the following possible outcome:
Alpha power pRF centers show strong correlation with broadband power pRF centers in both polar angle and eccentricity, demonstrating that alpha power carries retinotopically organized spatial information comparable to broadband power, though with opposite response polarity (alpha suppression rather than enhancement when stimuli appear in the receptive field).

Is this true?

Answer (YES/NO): YES